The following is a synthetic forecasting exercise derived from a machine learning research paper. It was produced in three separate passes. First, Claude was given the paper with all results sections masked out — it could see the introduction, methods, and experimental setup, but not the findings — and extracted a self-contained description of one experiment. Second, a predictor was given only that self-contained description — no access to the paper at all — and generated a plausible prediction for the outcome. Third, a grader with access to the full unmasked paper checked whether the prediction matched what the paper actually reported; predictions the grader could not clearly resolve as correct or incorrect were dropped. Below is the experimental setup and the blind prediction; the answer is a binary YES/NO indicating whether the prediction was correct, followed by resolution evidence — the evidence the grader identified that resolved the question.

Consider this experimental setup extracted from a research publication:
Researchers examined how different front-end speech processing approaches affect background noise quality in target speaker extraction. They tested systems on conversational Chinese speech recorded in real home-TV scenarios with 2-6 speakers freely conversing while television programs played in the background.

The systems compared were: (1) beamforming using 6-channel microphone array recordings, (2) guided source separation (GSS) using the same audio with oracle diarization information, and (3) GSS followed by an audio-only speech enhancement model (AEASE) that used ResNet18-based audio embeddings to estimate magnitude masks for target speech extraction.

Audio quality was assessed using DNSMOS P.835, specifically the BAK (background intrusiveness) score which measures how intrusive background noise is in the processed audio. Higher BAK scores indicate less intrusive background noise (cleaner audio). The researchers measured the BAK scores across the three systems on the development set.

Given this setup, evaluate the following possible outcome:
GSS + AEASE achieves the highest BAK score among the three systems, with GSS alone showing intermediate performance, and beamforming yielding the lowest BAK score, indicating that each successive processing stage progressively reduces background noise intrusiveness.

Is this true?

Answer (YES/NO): YES